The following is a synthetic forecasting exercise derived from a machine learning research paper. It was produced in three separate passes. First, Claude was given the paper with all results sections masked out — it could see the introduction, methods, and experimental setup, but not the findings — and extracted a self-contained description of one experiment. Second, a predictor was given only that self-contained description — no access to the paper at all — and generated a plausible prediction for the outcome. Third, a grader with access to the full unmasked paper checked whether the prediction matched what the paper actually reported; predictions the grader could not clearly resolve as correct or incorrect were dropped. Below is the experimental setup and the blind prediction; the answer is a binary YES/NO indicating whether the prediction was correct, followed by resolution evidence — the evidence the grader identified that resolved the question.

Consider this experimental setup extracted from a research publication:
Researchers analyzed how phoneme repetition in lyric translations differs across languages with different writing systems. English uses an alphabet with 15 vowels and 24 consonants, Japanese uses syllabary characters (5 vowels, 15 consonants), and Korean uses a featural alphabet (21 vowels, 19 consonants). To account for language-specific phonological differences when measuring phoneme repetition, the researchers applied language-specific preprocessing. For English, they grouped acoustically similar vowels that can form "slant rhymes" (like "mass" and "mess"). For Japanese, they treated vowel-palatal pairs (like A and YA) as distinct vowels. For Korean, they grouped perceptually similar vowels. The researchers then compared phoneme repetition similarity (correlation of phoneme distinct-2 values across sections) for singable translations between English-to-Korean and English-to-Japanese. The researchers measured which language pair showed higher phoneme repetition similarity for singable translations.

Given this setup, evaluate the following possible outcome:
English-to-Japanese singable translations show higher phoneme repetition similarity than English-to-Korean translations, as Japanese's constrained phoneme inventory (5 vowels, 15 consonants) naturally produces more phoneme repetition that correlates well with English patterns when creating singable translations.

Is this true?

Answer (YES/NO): NO